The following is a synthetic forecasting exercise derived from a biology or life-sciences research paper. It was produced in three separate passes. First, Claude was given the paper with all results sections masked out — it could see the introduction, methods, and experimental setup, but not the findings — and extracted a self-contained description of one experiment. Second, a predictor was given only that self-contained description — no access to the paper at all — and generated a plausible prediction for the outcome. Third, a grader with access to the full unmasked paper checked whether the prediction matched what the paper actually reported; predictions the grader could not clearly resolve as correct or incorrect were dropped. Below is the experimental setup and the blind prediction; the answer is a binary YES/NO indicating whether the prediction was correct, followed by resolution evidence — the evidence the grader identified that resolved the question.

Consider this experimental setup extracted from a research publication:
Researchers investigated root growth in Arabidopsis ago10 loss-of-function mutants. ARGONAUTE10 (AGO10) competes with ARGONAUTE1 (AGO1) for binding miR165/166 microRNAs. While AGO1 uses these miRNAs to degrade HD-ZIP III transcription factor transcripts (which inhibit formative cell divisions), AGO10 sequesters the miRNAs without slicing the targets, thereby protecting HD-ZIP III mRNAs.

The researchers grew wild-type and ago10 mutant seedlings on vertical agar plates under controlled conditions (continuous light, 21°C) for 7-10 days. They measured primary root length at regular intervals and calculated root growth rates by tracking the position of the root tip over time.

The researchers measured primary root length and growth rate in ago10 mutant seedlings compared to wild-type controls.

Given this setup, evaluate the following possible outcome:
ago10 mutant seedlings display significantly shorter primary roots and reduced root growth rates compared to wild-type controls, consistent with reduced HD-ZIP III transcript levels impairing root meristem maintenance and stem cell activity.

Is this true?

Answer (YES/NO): NO